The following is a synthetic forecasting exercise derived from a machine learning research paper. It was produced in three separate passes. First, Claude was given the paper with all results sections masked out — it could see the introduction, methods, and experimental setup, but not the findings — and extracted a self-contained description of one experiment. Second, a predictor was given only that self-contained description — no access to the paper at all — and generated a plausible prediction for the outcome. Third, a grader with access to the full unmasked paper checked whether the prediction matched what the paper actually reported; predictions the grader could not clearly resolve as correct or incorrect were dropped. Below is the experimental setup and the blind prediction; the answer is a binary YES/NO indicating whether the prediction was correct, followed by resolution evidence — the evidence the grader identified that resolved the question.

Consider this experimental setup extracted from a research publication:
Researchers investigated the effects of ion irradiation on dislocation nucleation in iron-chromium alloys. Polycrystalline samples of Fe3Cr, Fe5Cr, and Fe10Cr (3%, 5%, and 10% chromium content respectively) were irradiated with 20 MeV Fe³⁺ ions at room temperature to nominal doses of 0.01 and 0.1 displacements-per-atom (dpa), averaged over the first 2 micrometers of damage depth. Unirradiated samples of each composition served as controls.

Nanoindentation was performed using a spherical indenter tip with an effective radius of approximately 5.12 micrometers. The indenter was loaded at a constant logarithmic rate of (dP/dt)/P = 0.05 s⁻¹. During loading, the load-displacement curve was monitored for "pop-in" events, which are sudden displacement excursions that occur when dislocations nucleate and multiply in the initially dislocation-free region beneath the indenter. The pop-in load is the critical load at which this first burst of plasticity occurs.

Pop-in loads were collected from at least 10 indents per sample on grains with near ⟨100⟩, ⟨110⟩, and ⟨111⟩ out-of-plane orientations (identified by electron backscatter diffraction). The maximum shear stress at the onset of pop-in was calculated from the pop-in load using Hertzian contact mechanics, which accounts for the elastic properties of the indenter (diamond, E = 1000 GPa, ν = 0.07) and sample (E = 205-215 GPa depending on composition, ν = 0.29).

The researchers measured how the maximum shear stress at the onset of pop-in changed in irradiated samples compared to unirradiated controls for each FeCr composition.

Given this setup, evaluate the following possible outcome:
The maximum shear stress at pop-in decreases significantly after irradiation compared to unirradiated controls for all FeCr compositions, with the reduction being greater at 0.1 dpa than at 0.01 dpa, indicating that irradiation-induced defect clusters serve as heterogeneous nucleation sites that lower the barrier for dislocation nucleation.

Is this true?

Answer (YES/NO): NO